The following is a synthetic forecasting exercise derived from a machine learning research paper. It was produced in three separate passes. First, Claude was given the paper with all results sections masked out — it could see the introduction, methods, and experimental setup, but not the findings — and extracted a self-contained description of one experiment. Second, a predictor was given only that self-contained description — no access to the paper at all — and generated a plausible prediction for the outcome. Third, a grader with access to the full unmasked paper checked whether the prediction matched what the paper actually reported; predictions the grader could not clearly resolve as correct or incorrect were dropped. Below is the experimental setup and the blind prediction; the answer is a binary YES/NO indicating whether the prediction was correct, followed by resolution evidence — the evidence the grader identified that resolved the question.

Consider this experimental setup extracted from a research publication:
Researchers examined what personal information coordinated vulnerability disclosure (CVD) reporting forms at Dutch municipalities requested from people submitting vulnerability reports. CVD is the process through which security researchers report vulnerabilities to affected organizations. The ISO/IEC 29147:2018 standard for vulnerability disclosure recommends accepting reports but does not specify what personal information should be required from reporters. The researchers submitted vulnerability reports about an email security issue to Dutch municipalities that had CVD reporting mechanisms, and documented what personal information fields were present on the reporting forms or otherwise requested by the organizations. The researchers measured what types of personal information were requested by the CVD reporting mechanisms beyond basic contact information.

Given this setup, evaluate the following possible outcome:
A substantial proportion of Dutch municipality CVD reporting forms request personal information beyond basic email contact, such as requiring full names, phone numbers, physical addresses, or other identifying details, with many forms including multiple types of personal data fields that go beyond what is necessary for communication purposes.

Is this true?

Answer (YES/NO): NO